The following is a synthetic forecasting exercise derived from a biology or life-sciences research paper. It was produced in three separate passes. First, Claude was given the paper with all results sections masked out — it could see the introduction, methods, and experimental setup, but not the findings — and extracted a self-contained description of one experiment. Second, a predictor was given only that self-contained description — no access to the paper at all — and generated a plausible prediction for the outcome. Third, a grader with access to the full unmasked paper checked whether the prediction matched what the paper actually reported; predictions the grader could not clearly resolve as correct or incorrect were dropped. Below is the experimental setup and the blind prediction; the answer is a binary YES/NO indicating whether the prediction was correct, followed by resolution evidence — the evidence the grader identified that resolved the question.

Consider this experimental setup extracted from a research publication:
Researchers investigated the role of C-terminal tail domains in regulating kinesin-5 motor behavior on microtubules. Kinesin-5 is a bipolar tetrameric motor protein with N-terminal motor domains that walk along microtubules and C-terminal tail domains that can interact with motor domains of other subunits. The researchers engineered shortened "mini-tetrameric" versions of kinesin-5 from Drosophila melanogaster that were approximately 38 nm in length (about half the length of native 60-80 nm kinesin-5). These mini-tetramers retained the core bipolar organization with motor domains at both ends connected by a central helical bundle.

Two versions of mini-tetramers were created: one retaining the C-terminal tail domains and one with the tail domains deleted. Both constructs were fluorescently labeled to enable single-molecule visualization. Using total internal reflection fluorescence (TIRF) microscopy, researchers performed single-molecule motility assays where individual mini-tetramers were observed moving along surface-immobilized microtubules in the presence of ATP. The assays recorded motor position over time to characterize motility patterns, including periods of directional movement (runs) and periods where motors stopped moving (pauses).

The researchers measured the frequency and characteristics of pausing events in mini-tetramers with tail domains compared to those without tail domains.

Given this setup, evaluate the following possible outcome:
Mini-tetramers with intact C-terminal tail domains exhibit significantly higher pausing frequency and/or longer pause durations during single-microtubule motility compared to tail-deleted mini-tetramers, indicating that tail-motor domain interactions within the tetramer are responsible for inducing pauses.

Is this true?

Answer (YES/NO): YES